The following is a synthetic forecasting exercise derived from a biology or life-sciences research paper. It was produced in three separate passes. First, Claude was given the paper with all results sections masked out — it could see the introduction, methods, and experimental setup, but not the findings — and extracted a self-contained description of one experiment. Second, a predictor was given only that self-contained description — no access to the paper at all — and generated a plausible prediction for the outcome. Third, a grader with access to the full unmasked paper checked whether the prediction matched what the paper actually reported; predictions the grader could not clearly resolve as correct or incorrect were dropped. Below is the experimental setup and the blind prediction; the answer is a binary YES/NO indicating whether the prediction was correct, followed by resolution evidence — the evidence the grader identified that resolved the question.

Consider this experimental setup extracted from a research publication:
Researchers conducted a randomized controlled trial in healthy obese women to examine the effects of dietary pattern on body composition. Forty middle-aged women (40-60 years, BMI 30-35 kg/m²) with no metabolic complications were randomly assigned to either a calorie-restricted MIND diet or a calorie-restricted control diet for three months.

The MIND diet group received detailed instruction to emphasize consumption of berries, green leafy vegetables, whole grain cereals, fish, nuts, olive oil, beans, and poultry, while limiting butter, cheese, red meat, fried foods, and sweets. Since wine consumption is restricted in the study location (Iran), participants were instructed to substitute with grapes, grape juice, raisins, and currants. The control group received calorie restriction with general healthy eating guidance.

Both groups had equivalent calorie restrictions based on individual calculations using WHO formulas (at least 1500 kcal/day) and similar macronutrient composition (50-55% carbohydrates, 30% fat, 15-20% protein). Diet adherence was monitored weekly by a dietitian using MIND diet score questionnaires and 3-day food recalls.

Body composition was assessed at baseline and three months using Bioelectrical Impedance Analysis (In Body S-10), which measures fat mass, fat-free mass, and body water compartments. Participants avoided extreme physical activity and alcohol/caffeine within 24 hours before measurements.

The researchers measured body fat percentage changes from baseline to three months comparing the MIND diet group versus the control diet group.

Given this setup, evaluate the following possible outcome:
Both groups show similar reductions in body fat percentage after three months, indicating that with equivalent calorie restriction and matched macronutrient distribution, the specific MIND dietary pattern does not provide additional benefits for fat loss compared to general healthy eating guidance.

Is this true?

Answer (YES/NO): NO